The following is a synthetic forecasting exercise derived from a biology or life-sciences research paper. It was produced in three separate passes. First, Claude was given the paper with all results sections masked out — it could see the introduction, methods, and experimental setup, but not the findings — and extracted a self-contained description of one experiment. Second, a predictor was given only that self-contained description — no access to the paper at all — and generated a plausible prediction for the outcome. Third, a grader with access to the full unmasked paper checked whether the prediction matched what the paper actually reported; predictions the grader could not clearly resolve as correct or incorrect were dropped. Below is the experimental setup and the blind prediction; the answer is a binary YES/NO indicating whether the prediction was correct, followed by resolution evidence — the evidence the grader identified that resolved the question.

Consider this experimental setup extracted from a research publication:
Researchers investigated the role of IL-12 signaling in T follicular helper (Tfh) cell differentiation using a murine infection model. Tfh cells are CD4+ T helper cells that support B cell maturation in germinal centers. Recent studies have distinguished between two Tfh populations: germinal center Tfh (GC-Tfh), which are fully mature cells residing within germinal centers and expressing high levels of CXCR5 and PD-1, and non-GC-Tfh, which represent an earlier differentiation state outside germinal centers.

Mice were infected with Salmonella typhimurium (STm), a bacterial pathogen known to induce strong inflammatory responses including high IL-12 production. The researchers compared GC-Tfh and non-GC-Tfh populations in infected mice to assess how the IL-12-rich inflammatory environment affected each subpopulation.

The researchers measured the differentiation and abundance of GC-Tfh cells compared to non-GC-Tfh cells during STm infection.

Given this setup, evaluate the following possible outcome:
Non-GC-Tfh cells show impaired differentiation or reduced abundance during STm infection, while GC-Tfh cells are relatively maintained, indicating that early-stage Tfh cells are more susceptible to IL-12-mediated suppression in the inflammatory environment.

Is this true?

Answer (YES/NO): NO